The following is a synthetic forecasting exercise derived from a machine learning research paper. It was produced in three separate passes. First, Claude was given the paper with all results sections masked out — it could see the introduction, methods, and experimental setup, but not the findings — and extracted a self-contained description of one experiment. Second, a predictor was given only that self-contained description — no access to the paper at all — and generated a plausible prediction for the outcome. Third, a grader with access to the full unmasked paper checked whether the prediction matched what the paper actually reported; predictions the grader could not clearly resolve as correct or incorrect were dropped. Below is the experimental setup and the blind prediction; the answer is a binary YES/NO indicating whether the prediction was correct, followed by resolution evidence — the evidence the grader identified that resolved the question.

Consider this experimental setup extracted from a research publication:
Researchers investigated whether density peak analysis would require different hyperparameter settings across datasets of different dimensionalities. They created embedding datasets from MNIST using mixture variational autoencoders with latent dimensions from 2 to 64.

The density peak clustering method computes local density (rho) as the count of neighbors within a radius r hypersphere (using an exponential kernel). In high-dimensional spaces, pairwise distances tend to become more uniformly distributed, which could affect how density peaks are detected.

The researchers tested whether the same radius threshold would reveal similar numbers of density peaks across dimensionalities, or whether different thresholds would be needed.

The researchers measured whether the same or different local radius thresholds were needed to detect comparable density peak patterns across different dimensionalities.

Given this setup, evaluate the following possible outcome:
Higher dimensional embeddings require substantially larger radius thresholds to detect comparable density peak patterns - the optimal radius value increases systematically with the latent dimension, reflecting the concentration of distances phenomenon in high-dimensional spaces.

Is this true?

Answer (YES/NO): NO